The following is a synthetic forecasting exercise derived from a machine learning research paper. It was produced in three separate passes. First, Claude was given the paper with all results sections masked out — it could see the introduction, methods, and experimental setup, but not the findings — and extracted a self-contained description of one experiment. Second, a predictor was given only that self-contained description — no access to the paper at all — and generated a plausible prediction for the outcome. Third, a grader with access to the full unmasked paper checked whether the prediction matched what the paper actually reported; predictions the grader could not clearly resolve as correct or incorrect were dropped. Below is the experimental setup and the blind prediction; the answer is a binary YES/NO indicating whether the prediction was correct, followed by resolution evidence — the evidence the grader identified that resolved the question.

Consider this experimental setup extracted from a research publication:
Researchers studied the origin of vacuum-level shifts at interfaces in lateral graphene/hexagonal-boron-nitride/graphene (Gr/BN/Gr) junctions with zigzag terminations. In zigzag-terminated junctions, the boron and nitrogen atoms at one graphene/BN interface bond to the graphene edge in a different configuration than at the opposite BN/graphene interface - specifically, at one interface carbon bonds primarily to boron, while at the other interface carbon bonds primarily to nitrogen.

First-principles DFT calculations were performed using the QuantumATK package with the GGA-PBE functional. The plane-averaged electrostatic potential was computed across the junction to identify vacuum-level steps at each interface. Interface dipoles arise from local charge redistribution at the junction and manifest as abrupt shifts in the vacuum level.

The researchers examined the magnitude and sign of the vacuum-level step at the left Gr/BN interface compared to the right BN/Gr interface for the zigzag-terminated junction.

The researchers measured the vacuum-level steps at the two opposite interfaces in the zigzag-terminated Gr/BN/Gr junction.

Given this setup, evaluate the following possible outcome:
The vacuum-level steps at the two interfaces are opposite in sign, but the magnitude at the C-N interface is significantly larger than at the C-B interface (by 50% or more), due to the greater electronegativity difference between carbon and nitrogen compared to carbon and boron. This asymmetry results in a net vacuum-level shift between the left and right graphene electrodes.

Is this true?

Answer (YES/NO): NO